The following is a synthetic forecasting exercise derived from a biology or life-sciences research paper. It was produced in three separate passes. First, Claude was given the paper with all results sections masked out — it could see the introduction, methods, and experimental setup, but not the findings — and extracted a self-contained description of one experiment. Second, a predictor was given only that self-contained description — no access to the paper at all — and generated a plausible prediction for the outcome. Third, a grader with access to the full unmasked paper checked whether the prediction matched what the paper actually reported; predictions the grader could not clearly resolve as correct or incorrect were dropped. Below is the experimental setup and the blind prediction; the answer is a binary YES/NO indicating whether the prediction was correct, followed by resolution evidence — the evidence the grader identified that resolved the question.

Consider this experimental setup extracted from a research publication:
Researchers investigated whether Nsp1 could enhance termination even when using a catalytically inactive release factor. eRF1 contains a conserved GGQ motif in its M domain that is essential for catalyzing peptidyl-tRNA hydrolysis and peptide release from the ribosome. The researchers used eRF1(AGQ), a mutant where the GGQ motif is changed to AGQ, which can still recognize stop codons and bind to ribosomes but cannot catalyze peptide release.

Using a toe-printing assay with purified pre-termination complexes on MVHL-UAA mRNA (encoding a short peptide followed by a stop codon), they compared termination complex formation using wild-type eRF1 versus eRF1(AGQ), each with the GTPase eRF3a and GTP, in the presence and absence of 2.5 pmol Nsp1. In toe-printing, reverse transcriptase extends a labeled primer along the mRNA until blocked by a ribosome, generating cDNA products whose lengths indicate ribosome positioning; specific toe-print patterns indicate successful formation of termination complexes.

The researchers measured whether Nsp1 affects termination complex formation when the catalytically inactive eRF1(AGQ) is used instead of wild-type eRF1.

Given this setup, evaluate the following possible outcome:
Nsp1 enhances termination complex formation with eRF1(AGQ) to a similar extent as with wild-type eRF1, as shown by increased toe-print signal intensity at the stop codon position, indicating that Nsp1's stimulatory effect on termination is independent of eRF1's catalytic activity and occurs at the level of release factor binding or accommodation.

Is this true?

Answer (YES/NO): YES